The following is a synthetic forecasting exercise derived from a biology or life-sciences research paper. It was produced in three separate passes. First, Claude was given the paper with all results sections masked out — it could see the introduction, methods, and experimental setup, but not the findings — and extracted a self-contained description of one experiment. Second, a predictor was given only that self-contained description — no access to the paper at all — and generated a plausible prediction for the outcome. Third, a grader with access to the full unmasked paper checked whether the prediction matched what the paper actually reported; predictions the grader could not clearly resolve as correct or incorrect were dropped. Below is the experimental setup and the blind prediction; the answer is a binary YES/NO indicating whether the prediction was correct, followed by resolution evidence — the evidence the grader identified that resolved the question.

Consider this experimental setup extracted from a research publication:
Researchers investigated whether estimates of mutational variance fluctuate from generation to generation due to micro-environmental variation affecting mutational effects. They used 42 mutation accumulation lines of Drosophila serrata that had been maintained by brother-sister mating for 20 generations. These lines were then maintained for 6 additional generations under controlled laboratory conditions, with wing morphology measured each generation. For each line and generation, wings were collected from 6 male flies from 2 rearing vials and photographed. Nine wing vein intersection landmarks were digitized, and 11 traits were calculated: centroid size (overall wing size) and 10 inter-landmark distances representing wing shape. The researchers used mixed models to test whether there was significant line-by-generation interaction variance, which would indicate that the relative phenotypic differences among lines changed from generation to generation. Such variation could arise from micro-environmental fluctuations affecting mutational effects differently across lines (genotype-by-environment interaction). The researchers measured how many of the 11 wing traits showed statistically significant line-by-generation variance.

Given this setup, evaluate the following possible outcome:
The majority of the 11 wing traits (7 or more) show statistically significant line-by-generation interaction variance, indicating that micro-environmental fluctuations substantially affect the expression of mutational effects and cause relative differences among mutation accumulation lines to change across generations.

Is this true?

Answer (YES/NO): NO